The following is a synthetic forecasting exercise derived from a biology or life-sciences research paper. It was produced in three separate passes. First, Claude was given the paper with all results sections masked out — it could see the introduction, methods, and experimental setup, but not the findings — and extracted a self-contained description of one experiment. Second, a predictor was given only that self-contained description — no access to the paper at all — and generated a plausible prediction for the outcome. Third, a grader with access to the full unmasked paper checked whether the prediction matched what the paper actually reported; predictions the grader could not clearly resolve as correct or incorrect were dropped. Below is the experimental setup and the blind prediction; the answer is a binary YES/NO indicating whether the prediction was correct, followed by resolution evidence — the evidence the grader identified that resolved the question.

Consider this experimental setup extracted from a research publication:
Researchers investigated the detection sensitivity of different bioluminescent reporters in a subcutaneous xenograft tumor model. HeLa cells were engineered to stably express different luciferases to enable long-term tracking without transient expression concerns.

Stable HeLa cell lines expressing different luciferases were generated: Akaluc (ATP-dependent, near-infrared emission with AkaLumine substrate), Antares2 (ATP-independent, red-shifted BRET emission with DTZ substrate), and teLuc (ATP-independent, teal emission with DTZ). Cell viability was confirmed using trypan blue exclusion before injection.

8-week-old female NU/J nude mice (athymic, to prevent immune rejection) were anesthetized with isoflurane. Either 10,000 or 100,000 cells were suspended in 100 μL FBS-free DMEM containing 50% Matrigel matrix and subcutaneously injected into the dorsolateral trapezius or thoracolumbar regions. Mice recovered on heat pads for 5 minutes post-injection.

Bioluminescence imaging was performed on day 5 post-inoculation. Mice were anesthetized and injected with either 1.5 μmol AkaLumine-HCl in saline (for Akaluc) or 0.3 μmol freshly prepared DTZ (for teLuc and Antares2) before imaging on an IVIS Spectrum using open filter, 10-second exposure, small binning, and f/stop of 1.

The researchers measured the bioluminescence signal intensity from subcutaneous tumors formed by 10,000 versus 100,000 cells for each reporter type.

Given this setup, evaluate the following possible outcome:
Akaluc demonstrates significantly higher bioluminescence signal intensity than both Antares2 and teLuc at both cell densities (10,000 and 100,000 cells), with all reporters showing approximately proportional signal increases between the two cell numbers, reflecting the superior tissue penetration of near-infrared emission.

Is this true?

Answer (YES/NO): NO